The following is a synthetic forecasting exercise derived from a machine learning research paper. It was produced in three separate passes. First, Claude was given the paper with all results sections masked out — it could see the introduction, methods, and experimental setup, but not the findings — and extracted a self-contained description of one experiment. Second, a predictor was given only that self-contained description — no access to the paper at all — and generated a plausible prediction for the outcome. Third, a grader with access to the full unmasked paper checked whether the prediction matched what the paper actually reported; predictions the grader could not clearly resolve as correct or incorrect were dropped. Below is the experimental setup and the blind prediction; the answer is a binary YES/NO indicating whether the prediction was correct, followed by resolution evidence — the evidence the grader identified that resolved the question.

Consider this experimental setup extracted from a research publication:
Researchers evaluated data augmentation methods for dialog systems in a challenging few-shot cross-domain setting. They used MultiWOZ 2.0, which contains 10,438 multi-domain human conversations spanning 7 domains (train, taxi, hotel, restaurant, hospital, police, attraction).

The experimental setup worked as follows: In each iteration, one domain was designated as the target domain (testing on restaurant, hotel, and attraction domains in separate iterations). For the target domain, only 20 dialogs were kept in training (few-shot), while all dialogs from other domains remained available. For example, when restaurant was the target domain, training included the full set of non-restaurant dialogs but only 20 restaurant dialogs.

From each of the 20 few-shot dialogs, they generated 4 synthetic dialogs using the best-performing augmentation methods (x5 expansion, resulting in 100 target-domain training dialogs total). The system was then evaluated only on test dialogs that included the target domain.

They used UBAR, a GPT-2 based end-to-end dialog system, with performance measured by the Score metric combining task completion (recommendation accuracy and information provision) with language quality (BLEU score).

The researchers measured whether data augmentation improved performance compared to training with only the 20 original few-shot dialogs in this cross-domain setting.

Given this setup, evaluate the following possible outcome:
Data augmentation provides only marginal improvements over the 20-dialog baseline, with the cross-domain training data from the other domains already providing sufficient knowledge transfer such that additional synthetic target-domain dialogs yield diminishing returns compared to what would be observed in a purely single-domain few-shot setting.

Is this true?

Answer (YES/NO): NO